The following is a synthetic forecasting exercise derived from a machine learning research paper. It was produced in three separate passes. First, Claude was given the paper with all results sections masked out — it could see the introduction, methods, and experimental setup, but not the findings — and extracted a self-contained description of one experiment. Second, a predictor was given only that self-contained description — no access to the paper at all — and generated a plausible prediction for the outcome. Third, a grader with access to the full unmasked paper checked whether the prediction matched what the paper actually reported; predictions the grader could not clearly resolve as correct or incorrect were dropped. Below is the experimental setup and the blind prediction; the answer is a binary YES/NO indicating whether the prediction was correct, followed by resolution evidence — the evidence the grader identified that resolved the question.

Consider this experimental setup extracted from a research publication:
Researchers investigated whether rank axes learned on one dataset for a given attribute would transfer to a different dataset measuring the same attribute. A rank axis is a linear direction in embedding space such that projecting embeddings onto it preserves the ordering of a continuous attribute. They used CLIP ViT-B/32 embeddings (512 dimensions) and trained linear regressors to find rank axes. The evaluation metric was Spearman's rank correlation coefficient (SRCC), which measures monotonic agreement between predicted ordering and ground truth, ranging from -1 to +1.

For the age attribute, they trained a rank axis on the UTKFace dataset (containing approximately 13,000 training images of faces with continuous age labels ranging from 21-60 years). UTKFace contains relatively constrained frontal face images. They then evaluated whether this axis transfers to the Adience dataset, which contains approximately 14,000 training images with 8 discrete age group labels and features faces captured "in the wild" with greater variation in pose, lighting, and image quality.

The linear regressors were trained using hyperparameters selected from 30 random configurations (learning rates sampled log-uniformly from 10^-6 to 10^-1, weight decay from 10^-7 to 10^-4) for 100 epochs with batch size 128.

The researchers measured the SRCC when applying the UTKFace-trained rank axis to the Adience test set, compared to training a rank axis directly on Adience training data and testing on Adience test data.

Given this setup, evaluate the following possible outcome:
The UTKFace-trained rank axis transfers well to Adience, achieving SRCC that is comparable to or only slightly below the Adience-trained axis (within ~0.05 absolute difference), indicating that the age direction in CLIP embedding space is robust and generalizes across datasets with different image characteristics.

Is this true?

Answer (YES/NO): NO